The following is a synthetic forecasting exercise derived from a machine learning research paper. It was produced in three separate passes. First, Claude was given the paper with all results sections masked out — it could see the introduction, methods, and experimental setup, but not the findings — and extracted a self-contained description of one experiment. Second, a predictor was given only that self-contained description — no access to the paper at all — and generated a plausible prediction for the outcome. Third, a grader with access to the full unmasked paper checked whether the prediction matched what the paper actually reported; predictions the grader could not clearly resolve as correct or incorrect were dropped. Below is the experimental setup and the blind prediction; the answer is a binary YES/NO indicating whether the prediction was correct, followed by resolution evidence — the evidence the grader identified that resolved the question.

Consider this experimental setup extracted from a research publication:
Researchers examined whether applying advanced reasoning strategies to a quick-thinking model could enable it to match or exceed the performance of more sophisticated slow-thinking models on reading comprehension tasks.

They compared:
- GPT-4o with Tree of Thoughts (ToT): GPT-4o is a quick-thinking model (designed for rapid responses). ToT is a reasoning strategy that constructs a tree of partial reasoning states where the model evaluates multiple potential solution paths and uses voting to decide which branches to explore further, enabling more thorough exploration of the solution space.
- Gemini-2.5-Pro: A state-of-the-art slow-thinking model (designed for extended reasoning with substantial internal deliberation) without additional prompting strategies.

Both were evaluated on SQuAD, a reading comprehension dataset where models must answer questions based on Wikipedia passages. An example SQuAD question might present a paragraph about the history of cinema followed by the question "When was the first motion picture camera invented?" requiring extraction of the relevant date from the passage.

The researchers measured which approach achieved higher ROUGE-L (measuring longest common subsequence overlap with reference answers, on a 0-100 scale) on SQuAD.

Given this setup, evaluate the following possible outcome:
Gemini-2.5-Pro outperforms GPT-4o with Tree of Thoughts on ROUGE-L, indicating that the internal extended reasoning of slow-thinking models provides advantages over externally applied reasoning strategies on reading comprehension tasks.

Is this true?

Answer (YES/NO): YES